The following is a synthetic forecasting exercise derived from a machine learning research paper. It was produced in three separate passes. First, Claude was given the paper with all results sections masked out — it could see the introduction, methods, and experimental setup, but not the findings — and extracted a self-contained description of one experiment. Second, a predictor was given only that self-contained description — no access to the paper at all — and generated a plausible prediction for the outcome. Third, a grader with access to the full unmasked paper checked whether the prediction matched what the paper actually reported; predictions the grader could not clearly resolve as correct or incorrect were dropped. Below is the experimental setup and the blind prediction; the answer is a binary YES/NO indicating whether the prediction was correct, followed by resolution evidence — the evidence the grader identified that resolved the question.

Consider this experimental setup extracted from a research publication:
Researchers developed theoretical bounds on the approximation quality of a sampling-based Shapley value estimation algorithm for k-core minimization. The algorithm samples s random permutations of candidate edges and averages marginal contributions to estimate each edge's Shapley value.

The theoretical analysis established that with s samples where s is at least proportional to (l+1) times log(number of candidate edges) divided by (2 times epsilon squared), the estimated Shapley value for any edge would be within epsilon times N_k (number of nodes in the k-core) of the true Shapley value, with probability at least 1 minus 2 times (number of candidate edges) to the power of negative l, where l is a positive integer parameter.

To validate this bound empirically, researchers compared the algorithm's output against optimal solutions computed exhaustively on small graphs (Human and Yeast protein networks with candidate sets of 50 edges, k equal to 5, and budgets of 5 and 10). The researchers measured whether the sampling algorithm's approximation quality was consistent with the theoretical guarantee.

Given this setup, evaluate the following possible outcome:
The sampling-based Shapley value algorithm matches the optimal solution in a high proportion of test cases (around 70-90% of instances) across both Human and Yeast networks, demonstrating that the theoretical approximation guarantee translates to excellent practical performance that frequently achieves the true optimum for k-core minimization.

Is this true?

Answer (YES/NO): NO